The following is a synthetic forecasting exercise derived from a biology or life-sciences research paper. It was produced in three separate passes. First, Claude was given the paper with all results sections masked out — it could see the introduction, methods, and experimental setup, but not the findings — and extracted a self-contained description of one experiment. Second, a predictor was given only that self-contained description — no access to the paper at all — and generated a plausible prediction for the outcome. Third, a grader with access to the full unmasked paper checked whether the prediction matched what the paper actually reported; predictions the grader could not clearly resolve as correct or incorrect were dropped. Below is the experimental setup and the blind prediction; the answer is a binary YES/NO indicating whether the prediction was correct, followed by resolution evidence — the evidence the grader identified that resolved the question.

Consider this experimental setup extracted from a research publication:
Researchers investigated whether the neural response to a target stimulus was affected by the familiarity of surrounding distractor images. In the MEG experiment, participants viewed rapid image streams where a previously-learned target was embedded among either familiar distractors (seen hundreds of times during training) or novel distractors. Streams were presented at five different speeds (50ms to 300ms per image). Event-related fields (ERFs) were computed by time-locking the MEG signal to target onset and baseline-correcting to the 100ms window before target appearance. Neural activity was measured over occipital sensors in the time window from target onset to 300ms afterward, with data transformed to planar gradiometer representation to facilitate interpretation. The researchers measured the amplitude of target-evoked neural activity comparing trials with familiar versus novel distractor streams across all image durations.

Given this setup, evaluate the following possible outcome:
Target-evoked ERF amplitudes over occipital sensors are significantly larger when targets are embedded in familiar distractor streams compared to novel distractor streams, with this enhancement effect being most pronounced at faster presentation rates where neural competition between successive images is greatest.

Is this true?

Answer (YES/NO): YES